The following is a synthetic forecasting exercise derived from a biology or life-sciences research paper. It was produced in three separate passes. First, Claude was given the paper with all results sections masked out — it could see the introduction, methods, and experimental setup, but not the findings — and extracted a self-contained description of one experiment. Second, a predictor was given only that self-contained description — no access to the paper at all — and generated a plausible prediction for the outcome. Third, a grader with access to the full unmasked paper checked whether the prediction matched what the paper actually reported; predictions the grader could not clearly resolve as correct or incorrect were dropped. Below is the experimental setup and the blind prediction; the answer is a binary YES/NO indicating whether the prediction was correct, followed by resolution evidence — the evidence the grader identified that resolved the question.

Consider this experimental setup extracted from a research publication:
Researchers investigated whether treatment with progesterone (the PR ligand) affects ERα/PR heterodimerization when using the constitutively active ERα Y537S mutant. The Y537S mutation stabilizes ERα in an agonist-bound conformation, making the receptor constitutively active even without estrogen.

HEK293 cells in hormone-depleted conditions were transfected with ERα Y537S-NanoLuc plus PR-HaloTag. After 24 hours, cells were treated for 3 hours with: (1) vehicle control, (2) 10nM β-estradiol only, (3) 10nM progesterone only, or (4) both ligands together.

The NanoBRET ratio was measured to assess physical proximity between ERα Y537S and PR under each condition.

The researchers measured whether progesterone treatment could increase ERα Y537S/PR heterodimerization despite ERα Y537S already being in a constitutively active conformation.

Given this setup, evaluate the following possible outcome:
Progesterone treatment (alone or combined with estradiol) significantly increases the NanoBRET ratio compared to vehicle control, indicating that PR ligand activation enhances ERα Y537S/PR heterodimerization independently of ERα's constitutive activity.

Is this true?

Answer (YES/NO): YES